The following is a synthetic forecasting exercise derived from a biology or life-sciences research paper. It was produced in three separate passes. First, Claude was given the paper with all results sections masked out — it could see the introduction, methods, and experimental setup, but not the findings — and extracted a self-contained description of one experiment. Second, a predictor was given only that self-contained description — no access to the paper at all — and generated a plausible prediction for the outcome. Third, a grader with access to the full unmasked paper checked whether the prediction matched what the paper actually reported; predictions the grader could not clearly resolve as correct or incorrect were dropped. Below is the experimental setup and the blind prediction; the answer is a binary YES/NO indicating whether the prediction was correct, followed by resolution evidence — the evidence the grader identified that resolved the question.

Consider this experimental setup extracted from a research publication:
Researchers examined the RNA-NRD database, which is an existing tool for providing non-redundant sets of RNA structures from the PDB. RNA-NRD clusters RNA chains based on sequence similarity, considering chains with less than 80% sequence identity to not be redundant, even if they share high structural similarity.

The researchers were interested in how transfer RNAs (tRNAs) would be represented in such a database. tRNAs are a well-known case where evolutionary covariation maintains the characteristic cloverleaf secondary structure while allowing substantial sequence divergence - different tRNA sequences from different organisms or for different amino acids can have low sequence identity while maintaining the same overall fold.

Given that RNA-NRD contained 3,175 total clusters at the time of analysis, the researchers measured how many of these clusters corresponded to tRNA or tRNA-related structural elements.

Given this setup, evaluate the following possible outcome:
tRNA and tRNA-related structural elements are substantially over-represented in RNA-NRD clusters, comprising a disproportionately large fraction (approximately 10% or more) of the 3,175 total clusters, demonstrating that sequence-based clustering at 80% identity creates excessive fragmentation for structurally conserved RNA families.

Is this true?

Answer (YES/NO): YES